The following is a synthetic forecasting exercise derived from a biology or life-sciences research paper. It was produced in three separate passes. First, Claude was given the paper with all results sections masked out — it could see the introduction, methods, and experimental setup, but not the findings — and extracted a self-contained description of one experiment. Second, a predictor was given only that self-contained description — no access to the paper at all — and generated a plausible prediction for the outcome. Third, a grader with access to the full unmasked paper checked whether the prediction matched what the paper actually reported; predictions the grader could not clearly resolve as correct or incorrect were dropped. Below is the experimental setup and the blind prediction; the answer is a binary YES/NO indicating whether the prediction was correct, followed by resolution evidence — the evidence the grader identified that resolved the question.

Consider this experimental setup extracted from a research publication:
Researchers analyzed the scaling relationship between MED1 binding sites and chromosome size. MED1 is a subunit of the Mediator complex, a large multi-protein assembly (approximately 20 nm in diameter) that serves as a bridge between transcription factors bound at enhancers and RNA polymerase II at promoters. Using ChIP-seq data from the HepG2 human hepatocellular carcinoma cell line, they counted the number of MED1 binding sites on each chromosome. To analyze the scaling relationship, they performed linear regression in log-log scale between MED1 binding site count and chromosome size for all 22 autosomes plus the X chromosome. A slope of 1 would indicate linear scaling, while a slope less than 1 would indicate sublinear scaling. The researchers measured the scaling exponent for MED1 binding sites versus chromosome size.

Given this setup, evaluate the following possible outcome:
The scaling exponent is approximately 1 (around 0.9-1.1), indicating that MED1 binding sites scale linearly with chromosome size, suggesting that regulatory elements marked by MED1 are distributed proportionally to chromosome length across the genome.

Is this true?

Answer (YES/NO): NO